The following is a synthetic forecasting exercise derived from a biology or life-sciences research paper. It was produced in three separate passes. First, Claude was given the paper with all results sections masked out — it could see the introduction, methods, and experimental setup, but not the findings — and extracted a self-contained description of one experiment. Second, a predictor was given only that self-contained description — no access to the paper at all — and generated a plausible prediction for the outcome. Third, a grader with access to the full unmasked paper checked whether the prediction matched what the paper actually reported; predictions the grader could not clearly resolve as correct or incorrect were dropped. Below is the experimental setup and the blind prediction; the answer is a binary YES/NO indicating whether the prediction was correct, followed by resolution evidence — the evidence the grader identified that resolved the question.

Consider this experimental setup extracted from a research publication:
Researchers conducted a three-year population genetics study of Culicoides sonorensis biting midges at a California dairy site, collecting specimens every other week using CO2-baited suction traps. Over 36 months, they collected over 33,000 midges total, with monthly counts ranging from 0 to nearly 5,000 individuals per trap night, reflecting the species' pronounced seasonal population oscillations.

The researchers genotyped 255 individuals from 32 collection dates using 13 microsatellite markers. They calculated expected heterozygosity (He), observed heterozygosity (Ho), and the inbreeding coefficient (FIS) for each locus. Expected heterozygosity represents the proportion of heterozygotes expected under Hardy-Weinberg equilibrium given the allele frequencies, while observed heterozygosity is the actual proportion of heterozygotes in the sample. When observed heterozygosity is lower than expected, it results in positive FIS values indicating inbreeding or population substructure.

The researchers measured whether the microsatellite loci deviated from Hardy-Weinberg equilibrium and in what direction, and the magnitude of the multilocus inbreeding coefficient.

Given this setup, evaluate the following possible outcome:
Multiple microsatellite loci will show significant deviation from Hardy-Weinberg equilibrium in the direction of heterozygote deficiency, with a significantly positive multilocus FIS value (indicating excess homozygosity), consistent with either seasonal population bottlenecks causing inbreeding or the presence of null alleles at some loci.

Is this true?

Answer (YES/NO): YES